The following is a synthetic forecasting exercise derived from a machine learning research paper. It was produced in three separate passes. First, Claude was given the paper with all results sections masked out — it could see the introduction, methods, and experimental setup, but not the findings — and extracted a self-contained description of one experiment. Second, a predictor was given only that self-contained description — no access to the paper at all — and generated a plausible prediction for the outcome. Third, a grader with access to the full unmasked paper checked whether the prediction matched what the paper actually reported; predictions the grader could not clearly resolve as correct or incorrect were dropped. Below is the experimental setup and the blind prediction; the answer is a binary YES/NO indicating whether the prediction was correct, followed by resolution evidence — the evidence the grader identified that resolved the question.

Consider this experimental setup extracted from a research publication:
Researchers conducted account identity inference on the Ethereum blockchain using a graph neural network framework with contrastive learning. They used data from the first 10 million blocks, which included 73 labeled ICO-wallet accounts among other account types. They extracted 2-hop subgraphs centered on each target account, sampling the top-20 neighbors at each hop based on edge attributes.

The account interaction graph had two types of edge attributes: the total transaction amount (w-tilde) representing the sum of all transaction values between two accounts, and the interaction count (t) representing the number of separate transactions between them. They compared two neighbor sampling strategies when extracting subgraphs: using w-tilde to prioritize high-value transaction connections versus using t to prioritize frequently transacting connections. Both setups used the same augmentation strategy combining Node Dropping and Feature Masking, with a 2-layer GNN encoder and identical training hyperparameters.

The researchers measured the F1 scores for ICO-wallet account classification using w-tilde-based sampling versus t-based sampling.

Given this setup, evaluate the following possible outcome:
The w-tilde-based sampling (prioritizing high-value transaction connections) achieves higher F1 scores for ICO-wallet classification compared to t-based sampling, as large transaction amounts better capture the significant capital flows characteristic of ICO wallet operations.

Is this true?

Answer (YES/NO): YES